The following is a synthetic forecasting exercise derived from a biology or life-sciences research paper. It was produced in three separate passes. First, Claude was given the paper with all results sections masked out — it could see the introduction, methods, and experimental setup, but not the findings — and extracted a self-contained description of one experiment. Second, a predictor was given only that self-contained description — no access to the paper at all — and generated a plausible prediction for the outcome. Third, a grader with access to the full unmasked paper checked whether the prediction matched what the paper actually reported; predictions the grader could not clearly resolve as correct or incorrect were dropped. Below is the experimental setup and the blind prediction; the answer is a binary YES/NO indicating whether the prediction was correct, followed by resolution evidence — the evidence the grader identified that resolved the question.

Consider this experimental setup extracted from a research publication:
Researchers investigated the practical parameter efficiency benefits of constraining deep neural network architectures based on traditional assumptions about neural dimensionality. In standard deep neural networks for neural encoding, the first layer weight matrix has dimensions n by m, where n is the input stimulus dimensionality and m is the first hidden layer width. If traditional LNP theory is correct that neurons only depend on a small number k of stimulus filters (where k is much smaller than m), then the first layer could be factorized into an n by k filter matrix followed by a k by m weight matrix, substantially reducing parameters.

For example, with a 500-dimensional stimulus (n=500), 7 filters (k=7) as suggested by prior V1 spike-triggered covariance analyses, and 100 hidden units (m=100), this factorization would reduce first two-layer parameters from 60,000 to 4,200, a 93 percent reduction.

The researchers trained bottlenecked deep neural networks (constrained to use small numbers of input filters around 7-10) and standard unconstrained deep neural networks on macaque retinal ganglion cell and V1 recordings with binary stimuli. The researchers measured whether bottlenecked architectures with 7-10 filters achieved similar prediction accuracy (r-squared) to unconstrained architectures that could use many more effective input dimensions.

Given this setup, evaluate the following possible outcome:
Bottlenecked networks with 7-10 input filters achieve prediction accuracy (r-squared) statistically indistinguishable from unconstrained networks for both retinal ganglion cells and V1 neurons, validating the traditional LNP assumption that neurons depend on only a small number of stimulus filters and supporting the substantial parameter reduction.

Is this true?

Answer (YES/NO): NO